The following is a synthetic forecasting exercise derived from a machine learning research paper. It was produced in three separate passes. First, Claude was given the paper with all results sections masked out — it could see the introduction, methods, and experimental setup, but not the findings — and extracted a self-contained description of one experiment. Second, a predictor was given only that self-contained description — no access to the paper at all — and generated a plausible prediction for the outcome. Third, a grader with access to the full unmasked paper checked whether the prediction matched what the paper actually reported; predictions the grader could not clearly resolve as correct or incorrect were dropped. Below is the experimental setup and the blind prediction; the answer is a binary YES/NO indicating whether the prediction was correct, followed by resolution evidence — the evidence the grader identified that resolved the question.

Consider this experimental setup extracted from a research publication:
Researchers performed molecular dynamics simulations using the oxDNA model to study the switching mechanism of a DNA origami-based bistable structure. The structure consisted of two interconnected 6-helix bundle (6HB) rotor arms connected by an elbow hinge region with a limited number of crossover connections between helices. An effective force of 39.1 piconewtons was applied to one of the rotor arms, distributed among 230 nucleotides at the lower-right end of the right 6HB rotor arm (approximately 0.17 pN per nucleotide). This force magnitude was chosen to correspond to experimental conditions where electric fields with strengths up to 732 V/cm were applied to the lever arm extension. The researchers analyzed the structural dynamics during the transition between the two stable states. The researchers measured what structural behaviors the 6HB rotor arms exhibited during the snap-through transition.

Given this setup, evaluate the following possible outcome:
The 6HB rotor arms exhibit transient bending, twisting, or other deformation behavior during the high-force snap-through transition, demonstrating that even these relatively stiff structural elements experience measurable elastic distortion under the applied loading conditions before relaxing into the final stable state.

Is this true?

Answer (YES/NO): YES